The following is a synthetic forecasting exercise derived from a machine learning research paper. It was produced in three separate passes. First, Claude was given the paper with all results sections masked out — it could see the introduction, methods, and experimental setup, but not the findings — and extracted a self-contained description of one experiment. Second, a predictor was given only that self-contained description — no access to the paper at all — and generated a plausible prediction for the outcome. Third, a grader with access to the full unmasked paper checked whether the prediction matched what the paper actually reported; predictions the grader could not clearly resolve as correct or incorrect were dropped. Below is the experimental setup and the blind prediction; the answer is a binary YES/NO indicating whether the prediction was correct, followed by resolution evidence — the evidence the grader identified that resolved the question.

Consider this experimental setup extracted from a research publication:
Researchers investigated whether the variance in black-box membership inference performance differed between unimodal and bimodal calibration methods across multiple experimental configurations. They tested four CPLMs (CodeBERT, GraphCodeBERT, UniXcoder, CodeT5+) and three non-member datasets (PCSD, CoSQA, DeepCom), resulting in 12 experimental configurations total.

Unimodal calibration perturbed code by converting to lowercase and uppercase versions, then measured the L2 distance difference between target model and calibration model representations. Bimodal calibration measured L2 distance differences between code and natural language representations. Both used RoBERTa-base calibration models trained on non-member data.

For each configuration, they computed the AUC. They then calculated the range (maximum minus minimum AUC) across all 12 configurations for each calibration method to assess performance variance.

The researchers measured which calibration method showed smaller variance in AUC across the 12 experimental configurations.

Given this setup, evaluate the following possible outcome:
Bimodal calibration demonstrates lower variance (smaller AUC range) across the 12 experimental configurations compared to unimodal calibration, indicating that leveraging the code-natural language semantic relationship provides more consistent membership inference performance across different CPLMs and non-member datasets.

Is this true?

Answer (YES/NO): YES